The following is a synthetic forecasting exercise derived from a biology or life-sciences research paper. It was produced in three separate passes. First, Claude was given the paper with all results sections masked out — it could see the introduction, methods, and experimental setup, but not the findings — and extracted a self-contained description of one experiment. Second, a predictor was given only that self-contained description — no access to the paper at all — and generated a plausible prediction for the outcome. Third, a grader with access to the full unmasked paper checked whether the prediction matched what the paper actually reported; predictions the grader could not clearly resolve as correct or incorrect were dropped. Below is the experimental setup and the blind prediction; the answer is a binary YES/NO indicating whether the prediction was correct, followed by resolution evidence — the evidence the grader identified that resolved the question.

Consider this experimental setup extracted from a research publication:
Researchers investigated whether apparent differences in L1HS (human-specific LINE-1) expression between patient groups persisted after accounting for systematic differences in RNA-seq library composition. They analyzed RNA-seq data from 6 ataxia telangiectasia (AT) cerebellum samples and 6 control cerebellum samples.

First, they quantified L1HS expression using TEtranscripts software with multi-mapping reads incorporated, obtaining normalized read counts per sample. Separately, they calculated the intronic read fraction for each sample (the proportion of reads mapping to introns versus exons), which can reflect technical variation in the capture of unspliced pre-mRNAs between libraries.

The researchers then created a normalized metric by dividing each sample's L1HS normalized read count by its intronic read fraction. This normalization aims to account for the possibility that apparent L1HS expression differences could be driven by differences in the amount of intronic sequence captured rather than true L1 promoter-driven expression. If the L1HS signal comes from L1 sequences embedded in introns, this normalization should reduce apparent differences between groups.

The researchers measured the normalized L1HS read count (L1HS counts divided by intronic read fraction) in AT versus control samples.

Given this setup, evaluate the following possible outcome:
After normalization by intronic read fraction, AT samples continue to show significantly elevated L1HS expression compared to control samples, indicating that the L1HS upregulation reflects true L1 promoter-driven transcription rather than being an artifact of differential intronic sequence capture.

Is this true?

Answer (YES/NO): NO